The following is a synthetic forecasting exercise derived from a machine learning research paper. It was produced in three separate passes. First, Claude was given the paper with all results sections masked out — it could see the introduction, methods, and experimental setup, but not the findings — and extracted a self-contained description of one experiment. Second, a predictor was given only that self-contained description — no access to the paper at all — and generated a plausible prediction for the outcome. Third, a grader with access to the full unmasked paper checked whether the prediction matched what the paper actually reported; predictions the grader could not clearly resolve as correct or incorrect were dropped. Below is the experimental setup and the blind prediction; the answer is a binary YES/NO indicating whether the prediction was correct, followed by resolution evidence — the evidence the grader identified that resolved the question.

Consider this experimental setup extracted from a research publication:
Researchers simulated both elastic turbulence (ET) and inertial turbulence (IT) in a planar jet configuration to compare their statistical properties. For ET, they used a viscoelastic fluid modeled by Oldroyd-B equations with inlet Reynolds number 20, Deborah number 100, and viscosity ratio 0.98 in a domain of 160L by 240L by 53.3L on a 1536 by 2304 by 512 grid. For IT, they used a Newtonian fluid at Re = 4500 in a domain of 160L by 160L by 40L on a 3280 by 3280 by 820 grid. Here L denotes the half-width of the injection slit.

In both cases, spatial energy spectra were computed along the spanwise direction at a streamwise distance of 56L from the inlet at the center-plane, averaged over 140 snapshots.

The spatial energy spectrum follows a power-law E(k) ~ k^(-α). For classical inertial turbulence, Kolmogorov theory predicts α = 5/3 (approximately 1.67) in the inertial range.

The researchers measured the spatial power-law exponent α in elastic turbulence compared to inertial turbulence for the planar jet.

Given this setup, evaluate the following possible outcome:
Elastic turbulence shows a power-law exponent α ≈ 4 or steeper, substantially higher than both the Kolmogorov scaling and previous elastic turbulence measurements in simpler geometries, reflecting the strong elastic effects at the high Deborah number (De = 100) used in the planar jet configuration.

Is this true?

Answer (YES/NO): NO